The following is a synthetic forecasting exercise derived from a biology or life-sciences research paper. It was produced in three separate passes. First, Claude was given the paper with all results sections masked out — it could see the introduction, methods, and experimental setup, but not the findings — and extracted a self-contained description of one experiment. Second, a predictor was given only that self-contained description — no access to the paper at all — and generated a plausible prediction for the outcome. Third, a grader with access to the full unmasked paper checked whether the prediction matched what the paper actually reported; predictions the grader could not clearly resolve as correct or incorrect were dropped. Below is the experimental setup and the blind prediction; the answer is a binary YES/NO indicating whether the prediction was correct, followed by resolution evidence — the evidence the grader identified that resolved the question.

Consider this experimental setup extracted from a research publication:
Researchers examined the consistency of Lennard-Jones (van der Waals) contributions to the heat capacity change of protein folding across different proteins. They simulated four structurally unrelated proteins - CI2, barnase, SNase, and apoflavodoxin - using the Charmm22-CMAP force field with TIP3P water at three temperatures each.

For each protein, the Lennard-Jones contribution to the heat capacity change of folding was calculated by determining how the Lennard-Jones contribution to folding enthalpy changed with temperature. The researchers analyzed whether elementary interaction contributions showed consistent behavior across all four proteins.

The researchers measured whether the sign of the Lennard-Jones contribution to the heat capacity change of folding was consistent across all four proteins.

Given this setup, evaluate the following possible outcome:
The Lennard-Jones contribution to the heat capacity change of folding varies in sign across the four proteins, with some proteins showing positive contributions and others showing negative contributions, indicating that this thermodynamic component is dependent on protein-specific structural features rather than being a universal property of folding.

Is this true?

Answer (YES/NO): YES